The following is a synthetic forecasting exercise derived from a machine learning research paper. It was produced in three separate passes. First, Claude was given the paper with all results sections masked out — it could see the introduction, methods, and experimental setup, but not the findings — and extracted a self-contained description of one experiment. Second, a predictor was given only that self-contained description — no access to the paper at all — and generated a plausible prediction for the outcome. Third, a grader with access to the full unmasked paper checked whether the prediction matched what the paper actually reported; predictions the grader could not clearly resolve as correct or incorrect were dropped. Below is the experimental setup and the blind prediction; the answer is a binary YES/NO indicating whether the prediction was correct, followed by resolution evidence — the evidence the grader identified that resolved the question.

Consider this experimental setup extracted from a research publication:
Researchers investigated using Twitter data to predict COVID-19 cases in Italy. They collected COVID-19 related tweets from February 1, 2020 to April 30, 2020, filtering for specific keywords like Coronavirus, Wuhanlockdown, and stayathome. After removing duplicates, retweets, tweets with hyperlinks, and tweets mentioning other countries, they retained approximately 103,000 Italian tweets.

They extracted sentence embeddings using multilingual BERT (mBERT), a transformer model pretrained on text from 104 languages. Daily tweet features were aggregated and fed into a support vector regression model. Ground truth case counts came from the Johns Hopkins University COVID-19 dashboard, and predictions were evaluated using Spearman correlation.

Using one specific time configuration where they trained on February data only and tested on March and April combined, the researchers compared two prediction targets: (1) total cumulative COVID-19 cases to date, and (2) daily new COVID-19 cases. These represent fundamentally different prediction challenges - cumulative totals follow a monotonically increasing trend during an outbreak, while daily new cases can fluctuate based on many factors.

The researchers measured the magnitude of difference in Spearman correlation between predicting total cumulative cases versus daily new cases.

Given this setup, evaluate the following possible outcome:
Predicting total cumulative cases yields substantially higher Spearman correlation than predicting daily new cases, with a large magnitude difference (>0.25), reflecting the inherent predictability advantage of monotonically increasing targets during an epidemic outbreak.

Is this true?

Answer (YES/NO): YES